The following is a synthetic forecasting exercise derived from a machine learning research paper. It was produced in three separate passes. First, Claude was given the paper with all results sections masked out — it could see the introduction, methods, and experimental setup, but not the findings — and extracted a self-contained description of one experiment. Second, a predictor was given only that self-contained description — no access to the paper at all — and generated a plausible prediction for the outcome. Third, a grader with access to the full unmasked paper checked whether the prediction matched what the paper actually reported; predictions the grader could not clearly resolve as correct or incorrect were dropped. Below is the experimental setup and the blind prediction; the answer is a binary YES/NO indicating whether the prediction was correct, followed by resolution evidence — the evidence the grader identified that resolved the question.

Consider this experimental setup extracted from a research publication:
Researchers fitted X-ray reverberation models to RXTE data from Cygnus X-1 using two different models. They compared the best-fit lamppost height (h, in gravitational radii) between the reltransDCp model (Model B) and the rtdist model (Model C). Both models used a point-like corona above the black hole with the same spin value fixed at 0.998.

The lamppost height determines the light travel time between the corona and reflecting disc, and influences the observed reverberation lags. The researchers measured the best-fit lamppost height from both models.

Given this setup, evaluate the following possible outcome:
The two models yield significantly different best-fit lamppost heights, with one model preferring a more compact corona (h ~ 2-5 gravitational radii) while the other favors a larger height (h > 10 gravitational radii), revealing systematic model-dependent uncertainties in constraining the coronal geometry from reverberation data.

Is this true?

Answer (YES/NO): NO